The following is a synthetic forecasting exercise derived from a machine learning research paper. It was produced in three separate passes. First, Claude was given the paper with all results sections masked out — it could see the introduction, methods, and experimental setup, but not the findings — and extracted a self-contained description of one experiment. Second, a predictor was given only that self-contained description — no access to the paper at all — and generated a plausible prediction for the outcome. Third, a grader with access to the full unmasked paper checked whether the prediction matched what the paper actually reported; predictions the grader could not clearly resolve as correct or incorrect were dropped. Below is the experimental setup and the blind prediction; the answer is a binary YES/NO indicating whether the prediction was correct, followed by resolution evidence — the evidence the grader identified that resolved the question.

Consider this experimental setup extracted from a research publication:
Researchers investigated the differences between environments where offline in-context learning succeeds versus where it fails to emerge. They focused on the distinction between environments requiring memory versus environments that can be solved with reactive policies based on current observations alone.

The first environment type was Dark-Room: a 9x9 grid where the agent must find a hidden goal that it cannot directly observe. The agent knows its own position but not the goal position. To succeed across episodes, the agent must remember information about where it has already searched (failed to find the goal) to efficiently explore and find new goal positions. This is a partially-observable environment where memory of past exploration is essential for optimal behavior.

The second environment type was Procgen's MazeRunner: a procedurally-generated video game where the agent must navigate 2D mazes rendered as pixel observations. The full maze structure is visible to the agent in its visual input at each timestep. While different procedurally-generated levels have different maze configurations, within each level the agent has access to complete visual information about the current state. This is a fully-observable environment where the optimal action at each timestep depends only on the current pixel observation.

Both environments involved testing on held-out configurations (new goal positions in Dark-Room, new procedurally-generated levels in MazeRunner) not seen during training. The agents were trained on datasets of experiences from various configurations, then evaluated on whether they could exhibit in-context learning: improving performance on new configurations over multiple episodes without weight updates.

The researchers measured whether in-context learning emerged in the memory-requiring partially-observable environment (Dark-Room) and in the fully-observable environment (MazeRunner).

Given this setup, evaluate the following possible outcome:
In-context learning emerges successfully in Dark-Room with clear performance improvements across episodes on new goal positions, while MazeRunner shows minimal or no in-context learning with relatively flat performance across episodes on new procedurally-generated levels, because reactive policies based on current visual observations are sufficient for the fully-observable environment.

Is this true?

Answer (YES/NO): NO